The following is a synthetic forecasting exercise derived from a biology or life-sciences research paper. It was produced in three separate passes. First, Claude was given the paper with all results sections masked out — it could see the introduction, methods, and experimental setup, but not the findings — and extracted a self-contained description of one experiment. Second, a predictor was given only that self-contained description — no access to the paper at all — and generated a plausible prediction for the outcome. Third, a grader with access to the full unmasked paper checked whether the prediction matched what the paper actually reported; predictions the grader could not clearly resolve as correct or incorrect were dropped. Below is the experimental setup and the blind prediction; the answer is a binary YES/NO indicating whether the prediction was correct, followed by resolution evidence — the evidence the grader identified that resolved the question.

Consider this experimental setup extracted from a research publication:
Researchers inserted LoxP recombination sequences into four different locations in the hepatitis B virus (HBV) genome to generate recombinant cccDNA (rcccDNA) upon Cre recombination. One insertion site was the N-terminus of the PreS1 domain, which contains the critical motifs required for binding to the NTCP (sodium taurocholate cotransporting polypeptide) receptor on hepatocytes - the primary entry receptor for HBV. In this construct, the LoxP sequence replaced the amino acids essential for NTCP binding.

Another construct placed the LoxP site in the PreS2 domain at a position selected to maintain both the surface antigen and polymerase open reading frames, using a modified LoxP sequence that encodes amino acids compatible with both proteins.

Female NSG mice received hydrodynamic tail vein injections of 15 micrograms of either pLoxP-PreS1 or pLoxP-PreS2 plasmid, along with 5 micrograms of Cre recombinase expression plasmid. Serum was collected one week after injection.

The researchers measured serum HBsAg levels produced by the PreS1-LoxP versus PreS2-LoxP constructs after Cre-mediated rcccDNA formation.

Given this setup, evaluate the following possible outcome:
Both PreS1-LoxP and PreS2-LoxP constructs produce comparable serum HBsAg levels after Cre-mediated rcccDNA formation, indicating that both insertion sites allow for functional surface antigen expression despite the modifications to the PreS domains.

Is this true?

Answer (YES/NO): YES